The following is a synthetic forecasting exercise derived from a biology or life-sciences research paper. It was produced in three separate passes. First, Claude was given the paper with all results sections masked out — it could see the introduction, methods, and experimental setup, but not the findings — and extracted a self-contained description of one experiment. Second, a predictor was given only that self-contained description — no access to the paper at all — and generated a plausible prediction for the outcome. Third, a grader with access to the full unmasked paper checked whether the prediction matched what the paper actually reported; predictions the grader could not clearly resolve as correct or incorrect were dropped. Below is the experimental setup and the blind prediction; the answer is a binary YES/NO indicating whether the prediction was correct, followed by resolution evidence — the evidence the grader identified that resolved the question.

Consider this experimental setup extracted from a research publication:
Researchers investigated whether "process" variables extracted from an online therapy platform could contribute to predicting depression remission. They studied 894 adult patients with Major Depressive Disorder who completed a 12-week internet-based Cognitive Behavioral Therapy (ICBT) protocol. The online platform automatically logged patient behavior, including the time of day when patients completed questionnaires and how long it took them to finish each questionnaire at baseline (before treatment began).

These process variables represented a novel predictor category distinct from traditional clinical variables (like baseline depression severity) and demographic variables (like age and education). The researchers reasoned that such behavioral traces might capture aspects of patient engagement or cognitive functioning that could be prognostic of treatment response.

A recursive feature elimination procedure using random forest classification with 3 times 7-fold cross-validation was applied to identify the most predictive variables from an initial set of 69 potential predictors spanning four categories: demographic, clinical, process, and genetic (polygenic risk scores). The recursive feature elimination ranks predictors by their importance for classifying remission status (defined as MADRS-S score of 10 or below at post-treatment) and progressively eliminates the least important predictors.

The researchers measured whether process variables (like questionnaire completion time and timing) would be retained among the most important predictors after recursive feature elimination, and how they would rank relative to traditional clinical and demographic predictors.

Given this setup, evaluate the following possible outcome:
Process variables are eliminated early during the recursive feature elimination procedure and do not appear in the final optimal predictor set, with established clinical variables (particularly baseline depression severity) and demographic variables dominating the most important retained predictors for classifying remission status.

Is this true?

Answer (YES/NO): NO